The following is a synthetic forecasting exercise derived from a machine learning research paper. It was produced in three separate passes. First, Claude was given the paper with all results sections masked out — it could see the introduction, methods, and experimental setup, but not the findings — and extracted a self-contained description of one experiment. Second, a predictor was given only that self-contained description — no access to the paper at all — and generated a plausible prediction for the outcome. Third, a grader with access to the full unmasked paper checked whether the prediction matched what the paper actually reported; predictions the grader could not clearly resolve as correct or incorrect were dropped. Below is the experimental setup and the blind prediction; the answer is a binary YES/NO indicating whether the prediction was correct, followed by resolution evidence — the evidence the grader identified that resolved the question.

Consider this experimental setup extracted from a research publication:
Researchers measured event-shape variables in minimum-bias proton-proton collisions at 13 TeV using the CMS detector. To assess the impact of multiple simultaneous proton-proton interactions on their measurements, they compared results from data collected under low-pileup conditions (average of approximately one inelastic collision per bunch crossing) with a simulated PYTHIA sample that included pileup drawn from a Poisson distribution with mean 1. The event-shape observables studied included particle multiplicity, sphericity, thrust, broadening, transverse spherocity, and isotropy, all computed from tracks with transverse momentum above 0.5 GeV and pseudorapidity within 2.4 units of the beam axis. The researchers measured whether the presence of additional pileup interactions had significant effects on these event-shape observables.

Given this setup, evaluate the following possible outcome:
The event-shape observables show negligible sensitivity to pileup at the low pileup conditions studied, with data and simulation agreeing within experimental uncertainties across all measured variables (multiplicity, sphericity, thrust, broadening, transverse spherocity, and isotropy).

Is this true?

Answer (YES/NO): NO